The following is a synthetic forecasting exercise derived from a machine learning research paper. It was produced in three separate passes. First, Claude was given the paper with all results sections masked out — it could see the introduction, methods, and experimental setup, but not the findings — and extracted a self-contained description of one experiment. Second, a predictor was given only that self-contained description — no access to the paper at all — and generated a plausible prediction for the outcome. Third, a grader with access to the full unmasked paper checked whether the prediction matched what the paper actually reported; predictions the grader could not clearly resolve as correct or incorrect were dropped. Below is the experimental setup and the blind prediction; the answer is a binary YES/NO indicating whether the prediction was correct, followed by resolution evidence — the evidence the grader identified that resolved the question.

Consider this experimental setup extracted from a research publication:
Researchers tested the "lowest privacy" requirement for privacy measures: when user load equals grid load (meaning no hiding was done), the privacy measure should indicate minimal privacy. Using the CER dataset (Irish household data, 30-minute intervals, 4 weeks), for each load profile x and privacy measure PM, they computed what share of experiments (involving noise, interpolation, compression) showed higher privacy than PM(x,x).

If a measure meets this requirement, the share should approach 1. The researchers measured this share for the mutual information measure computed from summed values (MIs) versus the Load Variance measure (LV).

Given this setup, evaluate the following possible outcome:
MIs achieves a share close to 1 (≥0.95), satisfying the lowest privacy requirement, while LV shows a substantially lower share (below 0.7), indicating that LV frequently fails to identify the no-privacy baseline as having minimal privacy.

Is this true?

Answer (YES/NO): NO